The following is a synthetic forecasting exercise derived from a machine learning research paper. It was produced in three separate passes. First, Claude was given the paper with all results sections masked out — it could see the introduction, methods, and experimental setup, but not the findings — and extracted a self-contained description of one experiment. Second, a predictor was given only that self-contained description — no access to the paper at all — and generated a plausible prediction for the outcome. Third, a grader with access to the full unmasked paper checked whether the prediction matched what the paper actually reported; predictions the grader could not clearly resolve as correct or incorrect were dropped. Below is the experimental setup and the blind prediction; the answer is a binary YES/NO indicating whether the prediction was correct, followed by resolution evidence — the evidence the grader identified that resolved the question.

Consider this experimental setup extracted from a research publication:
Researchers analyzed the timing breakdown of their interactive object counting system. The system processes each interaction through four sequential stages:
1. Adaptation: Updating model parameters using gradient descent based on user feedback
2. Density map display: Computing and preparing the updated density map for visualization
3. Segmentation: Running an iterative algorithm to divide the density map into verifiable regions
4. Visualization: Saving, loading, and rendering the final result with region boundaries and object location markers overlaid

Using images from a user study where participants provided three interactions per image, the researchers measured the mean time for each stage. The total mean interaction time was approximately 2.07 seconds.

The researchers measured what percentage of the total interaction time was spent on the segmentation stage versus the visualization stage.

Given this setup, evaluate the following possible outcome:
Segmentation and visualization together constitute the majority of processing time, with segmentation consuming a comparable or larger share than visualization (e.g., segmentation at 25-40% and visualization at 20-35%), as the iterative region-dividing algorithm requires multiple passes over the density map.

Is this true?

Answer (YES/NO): NO